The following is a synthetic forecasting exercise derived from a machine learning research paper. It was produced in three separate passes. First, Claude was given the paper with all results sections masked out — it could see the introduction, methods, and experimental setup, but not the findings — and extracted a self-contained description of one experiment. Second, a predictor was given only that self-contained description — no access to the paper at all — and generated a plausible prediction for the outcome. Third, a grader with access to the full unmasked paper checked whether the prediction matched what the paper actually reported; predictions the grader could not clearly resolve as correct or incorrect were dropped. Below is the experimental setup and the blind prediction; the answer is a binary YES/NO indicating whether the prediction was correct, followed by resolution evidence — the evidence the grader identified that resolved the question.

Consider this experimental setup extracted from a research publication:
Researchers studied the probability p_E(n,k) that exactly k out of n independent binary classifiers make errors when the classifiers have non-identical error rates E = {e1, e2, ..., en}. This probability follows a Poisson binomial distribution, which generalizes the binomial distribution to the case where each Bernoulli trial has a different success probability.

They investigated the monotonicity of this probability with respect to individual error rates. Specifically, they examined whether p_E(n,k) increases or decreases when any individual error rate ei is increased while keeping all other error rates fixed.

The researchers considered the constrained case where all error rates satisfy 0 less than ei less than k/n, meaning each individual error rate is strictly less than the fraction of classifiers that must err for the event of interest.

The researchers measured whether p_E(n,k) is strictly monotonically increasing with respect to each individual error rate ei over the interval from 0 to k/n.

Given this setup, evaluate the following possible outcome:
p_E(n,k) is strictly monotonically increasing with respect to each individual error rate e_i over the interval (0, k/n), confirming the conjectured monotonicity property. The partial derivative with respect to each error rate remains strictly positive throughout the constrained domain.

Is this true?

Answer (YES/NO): YES